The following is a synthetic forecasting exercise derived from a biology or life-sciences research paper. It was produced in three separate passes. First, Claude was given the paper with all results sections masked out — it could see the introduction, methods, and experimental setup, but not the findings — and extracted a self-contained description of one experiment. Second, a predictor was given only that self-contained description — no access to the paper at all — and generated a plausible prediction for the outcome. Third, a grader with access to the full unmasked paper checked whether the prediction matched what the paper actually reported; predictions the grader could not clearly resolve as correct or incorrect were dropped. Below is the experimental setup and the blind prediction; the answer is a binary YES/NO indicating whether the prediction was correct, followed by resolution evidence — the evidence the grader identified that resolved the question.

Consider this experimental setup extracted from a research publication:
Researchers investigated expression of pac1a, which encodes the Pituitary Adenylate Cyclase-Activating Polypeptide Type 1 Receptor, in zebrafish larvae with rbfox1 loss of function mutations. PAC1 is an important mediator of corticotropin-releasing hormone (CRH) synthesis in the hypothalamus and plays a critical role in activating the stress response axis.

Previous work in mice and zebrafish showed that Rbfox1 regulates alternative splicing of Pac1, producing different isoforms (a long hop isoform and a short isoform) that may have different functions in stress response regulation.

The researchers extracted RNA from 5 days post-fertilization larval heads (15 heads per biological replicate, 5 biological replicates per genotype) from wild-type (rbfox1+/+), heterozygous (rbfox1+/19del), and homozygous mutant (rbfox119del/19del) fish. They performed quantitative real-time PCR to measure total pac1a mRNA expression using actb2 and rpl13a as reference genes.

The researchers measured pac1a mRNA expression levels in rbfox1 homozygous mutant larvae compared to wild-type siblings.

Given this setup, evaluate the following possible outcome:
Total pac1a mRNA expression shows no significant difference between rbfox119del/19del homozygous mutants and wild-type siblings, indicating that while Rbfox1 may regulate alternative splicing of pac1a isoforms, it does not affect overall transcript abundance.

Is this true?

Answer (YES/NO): NO